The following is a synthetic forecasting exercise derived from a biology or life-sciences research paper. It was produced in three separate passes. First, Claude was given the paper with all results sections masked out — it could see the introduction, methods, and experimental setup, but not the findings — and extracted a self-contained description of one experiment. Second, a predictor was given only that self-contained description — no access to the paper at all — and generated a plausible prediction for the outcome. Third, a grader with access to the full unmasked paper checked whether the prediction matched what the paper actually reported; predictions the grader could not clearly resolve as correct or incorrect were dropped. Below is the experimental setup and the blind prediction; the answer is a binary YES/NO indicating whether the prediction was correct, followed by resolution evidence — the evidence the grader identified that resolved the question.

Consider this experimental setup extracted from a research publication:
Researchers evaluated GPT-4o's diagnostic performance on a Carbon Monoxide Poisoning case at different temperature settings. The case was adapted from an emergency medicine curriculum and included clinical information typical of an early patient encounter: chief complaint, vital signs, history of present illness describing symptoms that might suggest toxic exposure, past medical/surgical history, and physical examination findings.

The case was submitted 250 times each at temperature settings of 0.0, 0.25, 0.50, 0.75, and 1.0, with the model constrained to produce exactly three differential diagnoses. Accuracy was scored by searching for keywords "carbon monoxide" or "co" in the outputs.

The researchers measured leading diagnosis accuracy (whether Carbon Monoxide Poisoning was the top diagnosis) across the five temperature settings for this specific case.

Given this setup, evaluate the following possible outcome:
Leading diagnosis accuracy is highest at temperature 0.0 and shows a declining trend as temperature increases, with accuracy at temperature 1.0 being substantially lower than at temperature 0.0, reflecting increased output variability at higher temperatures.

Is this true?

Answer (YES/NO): NO